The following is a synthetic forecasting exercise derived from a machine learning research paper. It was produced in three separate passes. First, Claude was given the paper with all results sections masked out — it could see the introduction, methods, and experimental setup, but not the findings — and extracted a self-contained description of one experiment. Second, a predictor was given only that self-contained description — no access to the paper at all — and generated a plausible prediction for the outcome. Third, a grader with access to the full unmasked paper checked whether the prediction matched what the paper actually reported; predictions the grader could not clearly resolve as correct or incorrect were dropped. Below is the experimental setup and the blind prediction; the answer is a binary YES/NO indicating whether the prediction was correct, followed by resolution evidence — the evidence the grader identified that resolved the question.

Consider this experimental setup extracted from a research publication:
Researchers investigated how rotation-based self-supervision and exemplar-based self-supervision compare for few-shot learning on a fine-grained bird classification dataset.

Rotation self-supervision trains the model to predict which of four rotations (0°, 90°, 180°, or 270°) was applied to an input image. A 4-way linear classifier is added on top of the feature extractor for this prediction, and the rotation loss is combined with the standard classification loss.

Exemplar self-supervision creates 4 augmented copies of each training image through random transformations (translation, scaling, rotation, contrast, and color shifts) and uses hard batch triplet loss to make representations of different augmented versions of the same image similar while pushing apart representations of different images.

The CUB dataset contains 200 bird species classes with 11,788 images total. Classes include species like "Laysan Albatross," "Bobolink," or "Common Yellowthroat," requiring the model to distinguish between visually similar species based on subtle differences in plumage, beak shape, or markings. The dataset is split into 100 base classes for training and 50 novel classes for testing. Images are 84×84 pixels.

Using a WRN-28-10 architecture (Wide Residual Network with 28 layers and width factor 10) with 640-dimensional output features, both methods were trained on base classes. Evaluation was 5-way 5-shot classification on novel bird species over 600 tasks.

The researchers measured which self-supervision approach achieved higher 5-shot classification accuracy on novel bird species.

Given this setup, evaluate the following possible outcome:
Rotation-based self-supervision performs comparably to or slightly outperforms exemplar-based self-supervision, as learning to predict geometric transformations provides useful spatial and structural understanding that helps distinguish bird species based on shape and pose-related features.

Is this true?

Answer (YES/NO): NO